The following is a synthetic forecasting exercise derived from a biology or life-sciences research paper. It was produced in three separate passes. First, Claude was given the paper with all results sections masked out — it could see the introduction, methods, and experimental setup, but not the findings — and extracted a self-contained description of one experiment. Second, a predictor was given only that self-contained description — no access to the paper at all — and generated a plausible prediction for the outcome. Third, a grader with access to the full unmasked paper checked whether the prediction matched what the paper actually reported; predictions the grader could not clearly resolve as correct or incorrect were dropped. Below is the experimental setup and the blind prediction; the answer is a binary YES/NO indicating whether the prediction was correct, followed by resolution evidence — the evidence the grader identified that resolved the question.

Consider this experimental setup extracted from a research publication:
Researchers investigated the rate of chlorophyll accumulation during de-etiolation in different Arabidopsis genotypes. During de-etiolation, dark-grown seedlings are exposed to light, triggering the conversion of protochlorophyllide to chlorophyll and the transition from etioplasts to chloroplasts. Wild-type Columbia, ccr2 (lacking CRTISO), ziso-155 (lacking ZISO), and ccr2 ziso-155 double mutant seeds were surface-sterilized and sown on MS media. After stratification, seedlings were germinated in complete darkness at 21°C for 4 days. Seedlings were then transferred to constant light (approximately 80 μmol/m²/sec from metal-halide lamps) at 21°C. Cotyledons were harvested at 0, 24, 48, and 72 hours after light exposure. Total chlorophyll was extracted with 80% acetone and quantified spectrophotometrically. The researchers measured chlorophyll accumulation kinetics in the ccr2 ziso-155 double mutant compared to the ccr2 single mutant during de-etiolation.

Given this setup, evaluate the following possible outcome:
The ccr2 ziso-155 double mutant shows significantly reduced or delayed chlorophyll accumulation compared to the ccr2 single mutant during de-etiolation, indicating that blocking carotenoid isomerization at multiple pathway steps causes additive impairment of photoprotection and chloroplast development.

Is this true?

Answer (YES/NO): NO